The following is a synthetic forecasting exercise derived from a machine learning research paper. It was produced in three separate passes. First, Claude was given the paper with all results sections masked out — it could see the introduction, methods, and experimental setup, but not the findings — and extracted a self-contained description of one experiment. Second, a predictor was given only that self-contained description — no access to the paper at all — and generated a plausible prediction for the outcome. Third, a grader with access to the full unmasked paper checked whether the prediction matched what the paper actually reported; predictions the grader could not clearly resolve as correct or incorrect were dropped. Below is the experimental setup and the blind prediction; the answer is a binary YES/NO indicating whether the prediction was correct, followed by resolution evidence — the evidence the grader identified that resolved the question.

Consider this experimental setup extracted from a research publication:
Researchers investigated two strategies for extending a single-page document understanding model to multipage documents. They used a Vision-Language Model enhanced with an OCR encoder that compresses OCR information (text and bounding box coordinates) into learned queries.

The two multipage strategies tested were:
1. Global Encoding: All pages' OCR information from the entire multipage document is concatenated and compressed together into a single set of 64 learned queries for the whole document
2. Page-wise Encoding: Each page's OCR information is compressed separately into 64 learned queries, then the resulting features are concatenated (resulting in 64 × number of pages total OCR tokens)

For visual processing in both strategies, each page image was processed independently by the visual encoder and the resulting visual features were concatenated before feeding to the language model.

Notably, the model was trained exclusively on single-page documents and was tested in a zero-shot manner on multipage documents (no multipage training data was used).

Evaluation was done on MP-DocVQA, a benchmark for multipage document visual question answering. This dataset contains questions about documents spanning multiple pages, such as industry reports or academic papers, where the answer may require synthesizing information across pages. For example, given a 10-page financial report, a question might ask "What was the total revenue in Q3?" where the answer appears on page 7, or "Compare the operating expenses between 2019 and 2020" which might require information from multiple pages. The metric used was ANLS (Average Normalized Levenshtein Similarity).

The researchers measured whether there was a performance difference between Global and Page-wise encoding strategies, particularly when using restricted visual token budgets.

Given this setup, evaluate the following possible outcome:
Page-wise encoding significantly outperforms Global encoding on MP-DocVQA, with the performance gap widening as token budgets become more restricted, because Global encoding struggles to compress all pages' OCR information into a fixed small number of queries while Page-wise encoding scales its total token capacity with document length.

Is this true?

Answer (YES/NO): NO